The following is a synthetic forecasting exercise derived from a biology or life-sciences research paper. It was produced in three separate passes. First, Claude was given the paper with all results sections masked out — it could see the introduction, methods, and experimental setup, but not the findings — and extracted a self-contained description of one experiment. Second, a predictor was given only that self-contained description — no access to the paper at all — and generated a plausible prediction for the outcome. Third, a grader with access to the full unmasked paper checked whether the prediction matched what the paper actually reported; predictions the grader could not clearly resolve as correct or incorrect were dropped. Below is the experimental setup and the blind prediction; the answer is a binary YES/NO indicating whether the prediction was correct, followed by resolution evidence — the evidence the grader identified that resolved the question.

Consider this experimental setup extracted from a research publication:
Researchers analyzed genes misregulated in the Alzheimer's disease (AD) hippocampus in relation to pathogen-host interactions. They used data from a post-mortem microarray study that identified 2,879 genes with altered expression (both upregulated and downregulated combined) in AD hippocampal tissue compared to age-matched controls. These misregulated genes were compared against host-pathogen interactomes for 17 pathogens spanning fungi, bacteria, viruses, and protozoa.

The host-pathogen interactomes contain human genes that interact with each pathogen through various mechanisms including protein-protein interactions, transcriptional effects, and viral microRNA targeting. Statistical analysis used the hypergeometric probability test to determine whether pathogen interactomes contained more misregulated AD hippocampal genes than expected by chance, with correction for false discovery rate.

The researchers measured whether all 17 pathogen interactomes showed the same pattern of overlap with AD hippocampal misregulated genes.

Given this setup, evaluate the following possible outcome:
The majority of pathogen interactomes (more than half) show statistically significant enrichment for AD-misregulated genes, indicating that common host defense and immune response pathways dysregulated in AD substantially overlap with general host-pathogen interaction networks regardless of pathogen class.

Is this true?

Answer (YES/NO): YES